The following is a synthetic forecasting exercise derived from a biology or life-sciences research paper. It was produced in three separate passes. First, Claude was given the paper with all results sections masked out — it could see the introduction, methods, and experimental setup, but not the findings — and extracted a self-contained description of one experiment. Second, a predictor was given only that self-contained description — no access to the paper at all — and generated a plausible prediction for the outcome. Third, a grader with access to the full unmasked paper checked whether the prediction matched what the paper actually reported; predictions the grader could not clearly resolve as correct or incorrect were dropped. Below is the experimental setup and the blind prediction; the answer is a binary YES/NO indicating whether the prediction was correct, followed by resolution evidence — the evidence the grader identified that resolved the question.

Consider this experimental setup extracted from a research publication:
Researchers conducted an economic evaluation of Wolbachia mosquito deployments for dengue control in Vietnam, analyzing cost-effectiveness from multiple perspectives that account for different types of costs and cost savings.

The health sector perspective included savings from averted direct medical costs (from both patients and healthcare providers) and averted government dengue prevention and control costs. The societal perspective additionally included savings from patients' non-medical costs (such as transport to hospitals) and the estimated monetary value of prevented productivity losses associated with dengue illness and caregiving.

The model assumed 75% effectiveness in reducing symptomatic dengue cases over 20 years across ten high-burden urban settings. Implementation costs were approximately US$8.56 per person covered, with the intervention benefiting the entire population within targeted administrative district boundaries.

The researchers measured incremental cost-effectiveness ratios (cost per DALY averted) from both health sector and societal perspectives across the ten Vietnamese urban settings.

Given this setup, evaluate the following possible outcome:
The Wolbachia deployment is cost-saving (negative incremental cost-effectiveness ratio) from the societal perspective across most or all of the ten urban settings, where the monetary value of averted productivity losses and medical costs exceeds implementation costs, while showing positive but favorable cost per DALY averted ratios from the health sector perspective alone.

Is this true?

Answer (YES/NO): YES